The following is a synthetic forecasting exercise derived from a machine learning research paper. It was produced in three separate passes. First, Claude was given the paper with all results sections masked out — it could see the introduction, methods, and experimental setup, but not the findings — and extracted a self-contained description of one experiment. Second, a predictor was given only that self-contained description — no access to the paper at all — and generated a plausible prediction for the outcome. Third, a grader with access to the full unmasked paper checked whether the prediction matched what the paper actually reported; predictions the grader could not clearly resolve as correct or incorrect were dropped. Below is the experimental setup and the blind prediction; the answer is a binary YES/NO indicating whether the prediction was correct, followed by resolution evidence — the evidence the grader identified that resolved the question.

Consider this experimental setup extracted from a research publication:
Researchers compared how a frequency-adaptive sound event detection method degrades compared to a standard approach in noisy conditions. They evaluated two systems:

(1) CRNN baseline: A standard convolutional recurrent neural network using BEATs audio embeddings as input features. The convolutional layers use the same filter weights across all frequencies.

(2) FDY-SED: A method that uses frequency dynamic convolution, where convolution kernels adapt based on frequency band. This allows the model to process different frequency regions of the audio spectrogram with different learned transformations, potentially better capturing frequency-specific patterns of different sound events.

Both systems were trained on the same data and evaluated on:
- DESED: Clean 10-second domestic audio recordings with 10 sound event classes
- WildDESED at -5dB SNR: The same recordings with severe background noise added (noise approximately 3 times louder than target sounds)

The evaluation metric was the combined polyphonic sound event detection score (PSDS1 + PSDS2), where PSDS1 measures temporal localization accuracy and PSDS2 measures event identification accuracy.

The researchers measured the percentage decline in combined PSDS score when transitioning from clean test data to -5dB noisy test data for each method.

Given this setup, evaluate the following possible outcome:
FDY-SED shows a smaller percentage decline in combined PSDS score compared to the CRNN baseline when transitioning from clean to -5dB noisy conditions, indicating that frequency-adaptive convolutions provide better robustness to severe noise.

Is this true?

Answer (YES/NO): NO